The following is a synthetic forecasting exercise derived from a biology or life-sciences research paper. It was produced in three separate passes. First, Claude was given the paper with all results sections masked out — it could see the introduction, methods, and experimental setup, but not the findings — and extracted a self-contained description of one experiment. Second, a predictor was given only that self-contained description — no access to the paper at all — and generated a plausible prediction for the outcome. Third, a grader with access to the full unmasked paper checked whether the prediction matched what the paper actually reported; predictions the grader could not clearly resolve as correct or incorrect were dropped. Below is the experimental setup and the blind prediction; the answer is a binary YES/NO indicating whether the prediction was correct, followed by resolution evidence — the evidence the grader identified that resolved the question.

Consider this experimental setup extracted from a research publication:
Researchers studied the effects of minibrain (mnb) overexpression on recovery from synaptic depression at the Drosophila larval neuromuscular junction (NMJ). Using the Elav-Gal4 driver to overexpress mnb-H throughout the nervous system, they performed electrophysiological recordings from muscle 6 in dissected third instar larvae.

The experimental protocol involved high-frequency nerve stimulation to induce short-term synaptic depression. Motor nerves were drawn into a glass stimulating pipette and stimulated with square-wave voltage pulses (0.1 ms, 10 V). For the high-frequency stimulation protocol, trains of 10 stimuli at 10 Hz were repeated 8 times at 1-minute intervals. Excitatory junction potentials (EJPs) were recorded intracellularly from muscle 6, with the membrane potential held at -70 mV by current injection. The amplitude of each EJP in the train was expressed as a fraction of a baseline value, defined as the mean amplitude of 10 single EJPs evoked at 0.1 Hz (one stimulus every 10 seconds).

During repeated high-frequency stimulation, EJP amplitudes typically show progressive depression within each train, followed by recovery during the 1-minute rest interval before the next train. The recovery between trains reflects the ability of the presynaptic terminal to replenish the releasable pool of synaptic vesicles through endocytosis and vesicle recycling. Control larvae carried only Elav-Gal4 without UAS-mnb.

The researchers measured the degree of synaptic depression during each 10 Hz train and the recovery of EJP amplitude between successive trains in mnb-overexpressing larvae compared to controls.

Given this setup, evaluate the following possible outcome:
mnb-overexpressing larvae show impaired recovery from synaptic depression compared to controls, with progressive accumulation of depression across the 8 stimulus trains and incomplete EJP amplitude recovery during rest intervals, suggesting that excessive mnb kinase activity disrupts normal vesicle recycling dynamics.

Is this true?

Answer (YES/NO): YES